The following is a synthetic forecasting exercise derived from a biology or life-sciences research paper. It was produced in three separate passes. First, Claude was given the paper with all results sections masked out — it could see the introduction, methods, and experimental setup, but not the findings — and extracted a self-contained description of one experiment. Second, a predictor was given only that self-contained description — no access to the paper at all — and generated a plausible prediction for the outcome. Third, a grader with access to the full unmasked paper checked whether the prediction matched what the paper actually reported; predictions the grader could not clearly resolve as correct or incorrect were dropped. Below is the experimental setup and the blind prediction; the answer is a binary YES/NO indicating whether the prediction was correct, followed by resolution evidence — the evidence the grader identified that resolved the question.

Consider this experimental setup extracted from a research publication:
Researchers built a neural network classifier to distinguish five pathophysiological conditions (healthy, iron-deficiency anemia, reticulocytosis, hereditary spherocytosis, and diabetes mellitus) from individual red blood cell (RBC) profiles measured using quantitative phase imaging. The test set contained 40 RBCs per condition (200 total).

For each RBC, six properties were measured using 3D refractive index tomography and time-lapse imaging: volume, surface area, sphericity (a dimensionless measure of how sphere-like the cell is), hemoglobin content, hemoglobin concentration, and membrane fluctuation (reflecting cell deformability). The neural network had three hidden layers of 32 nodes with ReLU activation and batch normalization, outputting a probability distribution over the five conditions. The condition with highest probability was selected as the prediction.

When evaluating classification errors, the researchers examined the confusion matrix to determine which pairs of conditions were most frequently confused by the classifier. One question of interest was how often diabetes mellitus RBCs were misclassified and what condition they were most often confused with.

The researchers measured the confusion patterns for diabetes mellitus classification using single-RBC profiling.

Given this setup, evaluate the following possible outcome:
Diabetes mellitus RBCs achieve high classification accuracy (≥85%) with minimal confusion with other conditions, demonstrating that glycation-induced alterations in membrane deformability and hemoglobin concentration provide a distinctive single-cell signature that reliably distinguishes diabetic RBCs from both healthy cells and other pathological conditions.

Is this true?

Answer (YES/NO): NO